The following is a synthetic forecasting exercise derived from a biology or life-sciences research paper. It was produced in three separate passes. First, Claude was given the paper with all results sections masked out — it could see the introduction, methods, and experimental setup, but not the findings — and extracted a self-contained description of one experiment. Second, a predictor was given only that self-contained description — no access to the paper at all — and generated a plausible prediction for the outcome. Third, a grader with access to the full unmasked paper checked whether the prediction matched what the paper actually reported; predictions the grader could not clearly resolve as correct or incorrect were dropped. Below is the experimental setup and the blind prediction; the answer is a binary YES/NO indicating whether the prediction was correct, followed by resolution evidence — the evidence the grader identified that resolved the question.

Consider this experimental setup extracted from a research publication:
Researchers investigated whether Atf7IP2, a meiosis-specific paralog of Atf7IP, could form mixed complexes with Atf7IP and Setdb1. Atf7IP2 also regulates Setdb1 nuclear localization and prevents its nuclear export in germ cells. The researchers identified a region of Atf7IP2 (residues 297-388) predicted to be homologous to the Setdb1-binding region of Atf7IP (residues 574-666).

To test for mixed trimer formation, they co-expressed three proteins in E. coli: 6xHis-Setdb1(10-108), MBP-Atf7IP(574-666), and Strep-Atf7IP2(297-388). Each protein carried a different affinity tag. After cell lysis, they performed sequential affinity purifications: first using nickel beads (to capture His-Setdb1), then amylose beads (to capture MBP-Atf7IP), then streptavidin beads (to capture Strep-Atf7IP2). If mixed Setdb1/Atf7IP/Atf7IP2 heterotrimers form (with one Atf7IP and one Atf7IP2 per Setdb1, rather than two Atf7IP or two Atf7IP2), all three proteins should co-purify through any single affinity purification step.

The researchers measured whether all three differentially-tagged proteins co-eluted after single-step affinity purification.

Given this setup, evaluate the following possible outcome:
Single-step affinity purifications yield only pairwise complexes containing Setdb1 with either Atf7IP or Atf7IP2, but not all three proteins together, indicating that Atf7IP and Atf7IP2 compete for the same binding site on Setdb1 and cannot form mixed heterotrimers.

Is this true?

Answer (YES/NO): NO